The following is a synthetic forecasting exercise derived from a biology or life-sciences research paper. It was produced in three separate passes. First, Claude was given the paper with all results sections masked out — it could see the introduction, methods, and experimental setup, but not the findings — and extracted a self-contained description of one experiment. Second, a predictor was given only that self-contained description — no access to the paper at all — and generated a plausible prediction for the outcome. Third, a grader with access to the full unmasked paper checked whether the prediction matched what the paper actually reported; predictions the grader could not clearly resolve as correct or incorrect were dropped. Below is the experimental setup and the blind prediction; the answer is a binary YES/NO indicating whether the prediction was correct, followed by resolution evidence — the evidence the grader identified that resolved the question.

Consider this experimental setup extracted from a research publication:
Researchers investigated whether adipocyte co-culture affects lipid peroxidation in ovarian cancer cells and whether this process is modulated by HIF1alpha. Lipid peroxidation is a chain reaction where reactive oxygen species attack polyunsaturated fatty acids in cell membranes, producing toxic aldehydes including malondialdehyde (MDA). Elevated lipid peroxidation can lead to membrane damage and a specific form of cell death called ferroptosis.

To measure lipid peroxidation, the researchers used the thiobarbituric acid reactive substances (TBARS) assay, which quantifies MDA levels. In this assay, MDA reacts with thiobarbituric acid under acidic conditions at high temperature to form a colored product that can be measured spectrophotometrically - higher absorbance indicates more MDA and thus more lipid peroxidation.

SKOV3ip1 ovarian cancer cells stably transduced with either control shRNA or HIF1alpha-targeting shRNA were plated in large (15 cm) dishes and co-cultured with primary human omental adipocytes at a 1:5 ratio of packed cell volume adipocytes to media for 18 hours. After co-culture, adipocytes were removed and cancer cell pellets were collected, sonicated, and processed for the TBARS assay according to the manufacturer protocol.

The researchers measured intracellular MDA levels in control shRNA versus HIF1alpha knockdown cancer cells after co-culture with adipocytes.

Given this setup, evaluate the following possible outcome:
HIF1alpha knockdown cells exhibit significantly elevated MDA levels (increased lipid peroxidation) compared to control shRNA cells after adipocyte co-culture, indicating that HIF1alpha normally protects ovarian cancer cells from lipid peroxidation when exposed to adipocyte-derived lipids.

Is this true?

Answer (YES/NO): YES